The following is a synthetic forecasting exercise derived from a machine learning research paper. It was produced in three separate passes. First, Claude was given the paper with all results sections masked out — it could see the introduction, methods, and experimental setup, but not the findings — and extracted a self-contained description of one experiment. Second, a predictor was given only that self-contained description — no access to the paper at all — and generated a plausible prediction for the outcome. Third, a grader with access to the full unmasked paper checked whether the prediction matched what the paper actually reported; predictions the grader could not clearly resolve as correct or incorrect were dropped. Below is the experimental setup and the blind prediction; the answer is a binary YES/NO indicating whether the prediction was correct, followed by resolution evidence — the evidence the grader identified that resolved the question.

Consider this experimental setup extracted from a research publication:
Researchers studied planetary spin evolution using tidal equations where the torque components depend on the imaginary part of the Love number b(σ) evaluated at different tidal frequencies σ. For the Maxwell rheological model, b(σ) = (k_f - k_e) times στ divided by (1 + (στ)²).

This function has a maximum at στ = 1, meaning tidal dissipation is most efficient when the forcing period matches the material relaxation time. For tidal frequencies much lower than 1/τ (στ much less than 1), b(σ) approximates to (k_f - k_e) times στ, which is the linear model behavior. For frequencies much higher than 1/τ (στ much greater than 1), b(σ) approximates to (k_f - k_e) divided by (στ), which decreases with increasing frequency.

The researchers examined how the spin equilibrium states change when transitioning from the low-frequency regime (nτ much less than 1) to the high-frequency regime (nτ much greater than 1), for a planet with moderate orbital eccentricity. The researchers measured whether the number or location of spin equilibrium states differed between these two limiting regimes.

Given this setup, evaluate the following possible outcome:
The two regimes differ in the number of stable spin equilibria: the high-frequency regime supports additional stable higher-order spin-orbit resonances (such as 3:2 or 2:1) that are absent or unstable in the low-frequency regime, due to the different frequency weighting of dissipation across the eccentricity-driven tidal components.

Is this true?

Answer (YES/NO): YES